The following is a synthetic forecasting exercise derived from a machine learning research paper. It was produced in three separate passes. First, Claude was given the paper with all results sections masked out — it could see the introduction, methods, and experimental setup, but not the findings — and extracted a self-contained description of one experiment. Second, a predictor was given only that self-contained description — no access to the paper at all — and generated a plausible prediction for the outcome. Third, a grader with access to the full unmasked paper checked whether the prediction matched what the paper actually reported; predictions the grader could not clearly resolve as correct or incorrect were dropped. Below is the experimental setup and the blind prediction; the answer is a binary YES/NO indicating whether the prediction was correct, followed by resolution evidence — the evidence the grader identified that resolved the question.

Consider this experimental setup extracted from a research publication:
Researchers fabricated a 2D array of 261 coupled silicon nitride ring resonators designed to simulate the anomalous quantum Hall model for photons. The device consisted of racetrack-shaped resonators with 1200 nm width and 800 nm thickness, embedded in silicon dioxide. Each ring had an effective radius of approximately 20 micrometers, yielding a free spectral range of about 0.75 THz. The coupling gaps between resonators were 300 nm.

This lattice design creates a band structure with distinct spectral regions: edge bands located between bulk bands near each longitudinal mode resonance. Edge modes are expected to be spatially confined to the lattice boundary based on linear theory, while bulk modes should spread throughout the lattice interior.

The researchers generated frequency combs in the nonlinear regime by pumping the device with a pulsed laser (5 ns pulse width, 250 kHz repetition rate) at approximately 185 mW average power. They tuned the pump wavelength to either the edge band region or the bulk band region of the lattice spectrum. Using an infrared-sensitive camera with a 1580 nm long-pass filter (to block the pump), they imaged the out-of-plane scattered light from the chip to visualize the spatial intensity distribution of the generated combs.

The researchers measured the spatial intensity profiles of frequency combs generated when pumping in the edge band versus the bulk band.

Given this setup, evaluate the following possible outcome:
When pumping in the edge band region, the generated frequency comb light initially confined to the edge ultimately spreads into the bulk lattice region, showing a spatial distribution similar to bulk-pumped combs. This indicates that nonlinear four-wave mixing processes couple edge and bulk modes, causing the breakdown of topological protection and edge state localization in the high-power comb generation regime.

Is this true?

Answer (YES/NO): NO